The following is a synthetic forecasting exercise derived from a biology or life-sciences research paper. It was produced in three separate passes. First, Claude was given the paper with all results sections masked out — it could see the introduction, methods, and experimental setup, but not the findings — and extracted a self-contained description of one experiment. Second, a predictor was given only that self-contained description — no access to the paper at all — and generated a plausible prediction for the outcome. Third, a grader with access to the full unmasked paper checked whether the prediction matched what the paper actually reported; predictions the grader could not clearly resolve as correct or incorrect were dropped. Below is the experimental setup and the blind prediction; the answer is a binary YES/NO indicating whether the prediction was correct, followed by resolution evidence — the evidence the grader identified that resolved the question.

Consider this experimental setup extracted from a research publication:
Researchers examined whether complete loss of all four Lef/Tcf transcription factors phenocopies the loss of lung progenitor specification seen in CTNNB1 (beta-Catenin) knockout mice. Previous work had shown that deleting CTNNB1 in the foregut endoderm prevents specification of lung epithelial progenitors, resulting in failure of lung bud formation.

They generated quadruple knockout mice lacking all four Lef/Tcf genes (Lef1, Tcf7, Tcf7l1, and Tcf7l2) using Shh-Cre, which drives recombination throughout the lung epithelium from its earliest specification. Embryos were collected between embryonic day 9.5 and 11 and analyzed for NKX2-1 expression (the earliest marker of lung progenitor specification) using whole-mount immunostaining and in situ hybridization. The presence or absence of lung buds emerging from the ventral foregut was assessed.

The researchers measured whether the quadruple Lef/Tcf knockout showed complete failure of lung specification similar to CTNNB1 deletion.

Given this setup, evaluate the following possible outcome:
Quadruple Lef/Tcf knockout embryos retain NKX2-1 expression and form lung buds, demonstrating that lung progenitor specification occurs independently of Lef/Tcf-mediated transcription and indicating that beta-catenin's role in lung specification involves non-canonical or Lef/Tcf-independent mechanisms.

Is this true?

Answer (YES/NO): NO